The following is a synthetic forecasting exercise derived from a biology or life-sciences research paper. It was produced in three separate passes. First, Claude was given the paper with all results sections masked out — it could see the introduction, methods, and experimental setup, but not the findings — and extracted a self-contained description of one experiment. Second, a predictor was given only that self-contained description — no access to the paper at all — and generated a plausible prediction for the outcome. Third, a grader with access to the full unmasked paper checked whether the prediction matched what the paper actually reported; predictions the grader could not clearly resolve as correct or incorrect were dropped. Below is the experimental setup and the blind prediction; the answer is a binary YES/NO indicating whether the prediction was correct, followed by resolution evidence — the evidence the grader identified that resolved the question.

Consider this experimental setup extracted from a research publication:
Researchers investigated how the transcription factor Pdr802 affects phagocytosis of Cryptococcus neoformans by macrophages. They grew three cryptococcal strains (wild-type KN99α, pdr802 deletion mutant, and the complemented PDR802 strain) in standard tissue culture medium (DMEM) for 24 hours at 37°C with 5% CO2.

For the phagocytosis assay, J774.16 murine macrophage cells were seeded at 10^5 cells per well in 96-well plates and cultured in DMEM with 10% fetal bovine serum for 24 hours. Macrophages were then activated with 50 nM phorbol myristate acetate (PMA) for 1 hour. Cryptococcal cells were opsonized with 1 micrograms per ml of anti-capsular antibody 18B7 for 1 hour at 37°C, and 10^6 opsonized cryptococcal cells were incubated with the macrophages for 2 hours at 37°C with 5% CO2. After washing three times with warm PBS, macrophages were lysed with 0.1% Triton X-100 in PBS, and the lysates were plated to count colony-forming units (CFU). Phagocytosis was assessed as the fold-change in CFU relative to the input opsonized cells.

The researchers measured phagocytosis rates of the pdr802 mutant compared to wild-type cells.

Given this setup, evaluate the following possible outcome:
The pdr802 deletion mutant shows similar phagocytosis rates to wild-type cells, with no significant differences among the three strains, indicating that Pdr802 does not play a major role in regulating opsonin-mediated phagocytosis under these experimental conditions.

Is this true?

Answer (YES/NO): NO